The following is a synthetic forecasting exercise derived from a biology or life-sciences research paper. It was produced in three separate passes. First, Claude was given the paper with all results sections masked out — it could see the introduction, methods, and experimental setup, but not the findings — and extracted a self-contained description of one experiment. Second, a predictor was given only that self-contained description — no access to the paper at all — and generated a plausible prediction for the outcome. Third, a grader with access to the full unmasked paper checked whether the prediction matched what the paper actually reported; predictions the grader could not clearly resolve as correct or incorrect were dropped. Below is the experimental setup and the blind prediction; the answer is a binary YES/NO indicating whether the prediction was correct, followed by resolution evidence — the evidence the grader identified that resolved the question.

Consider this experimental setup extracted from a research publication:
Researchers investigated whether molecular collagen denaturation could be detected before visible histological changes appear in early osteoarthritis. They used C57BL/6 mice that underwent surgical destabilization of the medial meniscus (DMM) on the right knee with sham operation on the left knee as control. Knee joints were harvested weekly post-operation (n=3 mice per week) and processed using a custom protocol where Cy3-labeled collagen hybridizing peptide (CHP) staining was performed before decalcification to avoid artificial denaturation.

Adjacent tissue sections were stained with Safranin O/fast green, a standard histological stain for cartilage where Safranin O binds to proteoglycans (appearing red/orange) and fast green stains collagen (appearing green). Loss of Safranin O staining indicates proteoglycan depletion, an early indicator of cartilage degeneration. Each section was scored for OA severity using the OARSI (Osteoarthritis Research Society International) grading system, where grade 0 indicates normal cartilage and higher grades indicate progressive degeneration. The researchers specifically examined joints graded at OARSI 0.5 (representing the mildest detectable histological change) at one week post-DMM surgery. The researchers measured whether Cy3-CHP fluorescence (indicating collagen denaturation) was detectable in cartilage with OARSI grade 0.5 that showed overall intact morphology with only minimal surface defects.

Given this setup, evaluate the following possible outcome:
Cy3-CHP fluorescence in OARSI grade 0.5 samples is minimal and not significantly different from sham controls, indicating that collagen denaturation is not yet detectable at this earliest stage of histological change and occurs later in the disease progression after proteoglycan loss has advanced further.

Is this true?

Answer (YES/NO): NO